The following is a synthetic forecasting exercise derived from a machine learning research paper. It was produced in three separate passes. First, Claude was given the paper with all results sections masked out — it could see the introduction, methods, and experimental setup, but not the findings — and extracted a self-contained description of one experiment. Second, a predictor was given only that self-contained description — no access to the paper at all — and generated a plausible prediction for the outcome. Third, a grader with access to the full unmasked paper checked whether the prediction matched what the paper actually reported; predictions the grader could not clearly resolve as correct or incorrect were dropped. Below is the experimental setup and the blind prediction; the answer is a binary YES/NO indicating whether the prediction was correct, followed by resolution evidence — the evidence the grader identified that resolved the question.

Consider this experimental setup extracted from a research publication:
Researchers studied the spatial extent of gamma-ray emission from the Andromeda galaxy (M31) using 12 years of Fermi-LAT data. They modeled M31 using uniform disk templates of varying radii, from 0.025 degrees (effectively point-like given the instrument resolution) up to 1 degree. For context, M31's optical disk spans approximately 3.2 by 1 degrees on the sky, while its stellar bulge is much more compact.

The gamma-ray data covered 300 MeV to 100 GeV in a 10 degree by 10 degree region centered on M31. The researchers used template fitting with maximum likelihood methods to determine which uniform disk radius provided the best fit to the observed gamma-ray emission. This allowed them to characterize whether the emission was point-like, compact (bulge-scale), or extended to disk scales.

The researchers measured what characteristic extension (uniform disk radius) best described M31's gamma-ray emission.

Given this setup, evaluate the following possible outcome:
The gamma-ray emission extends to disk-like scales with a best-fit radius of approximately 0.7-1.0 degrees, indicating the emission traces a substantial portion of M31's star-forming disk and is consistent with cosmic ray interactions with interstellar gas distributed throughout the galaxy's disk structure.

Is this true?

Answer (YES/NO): NO